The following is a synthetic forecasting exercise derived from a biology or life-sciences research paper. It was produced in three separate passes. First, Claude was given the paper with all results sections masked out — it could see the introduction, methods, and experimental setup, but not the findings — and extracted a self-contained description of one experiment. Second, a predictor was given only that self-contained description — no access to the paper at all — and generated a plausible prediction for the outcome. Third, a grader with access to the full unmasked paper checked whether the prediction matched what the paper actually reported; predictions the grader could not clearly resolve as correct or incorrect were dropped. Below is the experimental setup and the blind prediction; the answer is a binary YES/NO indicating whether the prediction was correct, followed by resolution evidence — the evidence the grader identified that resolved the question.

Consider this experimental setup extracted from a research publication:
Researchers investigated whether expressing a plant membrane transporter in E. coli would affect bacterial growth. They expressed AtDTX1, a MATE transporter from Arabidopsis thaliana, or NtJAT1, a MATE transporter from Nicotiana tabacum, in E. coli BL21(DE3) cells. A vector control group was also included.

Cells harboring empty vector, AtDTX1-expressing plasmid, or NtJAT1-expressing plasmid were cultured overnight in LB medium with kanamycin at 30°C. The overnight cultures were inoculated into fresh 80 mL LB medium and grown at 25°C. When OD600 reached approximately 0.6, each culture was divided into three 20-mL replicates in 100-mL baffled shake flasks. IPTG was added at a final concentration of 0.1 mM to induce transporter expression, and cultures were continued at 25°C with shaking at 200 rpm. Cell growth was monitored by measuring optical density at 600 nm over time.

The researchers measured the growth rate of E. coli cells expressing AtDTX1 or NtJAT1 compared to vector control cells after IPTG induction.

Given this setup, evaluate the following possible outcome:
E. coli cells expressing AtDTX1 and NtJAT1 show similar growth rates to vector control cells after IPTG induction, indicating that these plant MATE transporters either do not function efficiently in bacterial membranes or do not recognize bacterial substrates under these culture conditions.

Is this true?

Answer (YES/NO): NO